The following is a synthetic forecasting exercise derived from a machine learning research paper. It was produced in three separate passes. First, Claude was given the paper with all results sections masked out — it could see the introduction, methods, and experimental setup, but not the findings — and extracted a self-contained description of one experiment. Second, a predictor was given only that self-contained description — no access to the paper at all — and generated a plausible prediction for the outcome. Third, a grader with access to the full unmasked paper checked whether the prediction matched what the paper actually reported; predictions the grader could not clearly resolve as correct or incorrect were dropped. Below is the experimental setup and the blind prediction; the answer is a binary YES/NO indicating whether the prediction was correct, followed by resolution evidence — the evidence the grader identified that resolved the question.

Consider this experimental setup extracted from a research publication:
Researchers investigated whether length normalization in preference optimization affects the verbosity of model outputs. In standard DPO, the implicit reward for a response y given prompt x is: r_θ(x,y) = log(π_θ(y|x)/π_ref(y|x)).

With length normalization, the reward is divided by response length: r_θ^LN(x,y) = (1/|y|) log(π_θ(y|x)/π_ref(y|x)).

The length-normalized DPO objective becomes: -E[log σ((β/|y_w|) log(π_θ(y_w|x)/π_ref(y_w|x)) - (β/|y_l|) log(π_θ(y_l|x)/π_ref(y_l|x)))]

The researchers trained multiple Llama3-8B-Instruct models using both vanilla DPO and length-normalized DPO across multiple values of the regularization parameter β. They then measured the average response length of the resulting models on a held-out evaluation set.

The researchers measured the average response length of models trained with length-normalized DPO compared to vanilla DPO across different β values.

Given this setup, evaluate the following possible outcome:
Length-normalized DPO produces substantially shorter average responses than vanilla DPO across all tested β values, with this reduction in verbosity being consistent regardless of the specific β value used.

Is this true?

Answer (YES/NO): YES